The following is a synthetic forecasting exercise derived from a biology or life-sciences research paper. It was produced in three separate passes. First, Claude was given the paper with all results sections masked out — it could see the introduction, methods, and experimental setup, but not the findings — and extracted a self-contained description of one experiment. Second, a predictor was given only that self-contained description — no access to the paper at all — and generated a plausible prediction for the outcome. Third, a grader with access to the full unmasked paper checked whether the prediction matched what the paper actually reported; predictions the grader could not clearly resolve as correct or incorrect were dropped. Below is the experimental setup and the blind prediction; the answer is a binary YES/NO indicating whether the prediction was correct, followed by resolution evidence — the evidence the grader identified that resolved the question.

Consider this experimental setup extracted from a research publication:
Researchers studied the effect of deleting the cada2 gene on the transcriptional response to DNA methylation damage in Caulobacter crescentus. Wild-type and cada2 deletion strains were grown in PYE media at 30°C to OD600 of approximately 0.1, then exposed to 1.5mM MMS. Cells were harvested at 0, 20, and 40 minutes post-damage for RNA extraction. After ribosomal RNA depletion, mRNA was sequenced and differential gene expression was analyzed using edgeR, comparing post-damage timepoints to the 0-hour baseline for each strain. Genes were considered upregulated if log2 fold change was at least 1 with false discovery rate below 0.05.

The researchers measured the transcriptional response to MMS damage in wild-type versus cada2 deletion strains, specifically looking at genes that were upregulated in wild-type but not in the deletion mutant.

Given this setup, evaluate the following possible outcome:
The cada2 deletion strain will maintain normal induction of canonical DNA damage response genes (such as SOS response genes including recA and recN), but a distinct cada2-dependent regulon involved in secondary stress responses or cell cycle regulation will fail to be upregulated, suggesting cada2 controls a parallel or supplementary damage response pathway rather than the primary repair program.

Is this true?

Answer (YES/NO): NO